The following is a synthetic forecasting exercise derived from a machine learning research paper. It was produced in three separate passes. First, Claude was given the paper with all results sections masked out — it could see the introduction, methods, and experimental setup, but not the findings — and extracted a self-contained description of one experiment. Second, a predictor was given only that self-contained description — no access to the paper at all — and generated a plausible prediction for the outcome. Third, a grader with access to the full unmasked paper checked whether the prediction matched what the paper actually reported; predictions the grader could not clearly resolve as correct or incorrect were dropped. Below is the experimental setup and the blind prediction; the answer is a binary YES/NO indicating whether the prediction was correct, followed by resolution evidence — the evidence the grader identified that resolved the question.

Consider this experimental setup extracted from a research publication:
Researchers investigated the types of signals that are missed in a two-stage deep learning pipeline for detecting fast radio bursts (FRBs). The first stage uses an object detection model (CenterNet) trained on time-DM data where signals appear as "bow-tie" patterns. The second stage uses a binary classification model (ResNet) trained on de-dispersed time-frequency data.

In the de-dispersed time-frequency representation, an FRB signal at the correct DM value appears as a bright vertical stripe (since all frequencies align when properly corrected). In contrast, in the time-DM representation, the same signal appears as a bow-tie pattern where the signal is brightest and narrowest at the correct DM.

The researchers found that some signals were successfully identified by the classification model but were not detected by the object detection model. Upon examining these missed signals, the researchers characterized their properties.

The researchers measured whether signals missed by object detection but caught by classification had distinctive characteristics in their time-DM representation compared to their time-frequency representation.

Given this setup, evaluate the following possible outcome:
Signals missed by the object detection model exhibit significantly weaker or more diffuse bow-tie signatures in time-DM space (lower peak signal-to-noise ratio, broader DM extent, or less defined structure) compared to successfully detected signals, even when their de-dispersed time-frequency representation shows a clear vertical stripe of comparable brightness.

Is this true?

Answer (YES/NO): NO